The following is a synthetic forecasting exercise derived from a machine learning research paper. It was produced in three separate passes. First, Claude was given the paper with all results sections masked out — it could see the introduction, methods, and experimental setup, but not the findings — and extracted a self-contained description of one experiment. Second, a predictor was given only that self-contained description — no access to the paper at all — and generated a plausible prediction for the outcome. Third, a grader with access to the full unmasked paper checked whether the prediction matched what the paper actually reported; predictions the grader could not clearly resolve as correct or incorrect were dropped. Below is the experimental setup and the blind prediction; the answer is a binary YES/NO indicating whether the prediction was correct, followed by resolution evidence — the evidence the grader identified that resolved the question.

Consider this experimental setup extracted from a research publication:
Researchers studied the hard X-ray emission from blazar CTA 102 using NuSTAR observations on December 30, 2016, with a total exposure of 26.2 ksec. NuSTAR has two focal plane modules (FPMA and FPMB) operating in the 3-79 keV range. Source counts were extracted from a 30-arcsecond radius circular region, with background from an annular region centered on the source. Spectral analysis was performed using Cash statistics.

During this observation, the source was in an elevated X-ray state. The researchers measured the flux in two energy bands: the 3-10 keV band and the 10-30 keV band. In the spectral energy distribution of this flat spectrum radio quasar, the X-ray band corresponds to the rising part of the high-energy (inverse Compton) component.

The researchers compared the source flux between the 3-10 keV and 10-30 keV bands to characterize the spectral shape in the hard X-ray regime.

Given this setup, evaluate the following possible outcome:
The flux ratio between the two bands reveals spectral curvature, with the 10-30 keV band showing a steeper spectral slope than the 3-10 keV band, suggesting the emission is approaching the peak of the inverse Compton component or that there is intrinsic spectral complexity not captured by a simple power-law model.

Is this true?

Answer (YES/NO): NO